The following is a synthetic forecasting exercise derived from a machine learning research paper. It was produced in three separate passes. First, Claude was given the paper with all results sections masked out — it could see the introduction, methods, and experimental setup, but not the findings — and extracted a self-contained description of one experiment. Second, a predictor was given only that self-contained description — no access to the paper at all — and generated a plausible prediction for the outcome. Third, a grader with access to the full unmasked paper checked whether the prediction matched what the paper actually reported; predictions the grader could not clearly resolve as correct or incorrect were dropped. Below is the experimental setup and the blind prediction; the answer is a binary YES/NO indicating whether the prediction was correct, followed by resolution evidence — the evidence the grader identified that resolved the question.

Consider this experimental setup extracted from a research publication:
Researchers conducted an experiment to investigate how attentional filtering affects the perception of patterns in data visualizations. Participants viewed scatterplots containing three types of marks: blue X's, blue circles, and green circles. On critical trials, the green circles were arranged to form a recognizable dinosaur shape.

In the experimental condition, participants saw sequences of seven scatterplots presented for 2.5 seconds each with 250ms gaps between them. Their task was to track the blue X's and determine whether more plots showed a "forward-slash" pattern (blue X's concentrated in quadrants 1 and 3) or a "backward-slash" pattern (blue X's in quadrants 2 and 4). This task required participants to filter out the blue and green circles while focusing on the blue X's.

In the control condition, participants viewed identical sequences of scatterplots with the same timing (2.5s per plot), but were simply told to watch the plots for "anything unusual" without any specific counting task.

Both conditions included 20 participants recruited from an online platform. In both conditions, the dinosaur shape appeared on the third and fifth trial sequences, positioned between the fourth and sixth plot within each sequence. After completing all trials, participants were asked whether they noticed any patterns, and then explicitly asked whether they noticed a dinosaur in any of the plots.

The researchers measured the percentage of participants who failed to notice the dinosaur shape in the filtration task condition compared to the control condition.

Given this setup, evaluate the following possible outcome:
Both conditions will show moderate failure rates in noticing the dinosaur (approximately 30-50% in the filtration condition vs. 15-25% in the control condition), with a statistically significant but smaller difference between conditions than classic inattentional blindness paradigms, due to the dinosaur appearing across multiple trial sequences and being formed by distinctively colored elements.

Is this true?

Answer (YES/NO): NO